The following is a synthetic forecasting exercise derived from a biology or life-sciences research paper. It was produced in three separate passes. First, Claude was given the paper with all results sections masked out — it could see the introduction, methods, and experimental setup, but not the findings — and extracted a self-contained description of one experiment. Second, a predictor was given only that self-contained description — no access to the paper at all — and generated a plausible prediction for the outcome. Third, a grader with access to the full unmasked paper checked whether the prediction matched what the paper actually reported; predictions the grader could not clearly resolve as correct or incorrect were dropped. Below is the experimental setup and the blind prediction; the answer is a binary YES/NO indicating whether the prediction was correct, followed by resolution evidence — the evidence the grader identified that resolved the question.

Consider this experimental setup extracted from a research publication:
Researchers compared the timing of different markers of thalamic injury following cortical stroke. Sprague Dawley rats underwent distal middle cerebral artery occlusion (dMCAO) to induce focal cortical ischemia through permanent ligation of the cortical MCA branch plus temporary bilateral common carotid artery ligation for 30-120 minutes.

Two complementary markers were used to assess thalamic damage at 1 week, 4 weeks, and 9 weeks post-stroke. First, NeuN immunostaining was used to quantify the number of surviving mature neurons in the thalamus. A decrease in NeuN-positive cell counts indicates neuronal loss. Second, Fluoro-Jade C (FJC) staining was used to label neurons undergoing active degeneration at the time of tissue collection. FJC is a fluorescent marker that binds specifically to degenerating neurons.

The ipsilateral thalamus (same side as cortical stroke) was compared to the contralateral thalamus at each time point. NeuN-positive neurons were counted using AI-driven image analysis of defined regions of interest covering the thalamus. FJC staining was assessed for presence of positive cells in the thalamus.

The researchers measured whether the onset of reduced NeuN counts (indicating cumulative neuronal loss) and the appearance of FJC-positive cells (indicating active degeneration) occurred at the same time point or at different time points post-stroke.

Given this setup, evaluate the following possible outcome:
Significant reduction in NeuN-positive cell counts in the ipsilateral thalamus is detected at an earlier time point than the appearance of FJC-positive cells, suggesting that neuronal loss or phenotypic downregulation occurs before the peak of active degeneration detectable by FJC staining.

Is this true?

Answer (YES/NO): NO